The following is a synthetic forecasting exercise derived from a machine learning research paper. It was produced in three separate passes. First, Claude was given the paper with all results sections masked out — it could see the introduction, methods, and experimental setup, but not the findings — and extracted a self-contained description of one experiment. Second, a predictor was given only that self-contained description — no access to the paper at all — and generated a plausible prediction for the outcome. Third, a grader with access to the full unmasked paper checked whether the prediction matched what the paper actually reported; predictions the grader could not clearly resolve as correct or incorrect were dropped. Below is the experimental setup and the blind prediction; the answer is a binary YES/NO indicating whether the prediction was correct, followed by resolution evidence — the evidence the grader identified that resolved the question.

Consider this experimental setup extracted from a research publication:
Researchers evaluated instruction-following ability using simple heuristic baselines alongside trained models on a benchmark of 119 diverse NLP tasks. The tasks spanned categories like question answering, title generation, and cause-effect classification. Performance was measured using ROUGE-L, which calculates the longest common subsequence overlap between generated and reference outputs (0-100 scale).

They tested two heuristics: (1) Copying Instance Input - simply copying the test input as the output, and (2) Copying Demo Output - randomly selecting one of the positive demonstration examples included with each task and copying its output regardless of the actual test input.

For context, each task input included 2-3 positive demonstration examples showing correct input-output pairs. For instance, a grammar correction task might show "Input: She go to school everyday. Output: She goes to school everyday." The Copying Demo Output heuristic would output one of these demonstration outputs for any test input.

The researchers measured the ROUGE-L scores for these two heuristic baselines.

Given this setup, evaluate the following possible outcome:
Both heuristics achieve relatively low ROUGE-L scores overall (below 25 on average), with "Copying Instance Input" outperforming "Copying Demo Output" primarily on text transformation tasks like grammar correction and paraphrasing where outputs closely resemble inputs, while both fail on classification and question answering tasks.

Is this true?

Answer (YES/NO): NO